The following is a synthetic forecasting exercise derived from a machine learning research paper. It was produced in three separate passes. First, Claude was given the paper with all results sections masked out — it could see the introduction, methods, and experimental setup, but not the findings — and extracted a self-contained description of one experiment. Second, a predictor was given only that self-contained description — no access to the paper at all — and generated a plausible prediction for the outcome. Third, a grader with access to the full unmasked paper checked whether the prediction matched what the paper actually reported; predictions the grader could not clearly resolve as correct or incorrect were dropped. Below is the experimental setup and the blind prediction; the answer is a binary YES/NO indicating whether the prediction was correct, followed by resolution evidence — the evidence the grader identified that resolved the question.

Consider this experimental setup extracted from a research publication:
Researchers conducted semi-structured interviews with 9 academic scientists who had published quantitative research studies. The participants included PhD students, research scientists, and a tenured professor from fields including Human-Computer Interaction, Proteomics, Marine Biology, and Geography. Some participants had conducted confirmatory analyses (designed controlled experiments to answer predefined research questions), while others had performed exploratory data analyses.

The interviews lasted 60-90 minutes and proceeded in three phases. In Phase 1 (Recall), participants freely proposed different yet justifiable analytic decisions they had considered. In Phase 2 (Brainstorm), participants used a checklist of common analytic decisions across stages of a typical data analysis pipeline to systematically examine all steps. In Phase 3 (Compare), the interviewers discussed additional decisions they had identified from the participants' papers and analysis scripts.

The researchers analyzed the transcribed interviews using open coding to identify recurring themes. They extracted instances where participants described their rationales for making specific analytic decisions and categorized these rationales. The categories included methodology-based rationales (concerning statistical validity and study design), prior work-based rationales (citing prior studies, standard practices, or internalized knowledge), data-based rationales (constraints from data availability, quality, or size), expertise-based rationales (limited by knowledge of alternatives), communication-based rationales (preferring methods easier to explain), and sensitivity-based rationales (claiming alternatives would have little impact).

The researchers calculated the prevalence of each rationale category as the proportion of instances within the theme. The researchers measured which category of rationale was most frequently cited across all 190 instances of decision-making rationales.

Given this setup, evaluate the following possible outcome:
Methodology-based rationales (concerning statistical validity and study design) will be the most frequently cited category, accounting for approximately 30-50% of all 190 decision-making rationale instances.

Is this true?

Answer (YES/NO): NO